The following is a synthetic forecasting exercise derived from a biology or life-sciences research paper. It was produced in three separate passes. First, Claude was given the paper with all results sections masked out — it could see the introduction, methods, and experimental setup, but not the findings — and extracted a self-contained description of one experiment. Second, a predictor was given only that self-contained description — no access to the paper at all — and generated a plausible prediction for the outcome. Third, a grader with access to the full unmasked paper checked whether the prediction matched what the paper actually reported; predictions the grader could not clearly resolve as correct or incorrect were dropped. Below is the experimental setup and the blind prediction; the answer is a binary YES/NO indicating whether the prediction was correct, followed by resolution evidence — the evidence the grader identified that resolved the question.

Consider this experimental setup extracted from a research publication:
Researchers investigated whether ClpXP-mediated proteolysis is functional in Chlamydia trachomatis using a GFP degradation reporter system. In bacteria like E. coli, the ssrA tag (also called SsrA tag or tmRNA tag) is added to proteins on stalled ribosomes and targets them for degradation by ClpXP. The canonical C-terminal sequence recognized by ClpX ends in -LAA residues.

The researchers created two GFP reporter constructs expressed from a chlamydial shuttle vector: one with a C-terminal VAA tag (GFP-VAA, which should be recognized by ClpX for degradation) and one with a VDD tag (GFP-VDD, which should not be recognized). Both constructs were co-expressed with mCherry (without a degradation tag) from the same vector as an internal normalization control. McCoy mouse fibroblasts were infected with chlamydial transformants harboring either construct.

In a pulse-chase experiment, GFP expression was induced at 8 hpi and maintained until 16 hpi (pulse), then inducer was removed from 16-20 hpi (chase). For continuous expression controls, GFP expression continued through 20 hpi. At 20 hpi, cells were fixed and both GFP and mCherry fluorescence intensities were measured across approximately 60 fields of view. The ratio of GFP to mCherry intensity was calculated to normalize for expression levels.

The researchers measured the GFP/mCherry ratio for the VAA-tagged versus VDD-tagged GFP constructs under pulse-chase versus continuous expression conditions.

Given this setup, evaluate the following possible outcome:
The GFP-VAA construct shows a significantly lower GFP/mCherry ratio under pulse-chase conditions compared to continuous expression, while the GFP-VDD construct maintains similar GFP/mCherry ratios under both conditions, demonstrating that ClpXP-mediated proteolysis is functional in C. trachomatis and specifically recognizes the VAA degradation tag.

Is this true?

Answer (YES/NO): YES